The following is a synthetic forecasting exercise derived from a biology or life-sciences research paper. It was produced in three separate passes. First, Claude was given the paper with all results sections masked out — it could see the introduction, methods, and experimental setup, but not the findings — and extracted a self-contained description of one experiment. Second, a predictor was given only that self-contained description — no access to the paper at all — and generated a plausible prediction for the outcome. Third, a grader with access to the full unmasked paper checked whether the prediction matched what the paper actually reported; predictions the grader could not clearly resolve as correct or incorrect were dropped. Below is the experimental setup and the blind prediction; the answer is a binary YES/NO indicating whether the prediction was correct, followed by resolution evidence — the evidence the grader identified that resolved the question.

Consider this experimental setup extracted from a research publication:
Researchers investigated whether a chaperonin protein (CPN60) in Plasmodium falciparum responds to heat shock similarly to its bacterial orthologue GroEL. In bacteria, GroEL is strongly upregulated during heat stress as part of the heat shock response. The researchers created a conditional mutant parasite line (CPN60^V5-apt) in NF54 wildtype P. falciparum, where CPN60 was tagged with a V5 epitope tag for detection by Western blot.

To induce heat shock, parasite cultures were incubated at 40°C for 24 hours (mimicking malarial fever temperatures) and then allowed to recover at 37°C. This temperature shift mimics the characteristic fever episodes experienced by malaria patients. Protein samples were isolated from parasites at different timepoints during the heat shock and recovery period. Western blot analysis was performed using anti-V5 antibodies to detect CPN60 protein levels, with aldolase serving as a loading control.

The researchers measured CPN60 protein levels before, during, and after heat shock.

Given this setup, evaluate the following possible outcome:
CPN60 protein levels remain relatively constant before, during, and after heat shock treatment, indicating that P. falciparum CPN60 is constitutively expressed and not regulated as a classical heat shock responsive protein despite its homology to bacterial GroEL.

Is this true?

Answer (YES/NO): YES